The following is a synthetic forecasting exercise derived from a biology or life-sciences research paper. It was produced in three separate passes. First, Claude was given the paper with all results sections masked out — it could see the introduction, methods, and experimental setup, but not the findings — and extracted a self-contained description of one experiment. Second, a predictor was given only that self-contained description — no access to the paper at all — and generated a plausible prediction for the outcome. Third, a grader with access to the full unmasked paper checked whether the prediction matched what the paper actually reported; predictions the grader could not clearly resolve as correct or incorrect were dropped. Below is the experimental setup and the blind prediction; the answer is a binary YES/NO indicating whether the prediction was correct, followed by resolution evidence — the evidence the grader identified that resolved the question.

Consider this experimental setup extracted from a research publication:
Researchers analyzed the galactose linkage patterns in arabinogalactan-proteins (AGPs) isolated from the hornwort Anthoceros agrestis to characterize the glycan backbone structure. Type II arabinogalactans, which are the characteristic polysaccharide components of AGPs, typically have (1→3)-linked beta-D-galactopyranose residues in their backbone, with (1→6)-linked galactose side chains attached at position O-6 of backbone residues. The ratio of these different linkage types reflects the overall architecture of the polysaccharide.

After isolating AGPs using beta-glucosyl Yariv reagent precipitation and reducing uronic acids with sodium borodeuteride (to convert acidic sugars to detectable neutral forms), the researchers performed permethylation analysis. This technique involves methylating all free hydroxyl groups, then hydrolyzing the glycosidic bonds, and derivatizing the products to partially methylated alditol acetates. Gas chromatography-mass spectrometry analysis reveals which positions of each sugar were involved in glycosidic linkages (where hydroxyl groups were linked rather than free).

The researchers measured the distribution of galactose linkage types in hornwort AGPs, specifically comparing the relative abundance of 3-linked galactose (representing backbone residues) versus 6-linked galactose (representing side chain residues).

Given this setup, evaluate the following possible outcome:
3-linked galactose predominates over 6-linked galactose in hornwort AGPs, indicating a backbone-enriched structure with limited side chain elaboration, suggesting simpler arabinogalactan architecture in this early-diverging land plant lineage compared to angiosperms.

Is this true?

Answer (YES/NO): NO